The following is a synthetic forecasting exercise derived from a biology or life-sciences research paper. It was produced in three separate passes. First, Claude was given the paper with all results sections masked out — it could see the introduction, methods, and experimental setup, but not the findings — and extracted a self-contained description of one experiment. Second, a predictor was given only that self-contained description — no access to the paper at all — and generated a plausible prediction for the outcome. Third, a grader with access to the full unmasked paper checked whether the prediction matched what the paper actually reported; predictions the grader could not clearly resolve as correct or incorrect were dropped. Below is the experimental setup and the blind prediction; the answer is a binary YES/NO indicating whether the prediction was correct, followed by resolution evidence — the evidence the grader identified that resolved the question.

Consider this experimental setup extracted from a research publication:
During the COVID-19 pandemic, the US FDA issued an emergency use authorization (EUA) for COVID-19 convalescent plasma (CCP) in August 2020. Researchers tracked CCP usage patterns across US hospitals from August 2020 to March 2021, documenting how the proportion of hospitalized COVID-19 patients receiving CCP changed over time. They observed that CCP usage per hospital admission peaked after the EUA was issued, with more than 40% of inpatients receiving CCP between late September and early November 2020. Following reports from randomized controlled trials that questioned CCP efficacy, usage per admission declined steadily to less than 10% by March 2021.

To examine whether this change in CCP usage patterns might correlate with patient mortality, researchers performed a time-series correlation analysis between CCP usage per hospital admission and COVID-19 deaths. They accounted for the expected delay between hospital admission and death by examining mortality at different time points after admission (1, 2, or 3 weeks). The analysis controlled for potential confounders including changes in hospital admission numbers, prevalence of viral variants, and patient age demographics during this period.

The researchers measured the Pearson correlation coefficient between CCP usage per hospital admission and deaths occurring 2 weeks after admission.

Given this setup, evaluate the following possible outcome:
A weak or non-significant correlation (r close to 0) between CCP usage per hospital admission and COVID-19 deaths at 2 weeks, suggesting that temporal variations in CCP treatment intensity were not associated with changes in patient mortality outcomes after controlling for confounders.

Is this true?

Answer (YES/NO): NO